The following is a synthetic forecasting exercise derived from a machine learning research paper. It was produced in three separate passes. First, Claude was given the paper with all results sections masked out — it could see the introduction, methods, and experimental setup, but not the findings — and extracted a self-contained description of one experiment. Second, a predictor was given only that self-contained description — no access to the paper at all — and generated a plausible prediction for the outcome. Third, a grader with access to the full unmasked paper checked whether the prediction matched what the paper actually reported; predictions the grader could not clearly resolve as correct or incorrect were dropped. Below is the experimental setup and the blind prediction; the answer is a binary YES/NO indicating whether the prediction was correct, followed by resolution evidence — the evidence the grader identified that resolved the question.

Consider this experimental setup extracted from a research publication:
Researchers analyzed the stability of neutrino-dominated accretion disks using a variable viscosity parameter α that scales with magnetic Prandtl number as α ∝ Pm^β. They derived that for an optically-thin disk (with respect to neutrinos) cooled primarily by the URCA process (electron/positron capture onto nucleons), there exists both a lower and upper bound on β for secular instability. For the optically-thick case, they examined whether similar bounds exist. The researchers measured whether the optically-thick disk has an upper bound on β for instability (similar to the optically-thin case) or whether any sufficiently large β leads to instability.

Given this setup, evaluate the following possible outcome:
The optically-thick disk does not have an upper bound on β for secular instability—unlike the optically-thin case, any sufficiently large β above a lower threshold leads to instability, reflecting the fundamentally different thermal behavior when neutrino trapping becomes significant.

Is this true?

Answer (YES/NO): YES